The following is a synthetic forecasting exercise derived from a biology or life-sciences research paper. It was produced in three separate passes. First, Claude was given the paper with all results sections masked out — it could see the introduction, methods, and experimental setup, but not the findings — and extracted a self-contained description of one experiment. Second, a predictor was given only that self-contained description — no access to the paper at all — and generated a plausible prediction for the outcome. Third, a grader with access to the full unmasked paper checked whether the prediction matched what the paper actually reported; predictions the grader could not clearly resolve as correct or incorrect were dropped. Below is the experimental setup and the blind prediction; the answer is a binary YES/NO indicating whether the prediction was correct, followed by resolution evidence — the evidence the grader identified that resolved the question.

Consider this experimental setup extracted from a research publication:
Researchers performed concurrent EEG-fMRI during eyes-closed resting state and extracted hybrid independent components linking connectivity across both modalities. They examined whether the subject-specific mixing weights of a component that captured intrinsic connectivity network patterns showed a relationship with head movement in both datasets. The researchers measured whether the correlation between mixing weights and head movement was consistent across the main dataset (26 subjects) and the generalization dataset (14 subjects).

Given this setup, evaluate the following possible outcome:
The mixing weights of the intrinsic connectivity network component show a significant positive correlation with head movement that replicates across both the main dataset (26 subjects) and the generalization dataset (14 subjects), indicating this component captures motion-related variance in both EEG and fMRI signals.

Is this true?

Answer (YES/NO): NO